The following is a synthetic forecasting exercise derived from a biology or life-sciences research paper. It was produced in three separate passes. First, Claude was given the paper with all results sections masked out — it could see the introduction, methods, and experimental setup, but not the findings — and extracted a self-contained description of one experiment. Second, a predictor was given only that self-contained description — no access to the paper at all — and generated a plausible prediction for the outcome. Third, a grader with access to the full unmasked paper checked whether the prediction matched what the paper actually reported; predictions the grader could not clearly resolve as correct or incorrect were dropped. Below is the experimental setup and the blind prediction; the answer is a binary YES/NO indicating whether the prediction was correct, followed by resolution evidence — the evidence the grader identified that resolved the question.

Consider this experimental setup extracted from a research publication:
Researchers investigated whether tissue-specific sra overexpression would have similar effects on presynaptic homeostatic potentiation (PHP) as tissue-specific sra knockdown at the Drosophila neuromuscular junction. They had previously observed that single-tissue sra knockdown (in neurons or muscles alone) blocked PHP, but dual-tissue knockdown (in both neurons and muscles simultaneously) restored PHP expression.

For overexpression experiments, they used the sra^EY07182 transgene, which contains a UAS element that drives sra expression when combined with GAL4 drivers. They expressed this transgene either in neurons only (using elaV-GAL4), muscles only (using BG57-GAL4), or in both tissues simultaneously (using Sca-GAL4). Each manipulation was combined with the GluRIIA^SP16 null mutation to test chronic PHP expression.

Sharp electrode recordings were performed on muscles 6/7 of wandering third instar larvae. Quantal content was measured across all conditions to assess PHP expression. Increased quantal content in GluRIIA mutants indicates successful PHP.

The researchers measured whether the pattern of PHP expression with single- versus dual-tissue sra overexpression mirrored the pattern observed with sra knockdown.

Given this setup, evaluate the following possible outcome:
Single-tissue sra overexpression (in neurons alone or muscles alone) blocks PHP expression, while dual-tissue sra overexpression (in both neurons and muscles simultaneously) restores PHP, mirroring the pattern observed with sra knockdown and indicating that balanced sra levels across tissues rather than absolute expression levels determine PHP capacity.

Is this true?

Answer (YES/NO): NO